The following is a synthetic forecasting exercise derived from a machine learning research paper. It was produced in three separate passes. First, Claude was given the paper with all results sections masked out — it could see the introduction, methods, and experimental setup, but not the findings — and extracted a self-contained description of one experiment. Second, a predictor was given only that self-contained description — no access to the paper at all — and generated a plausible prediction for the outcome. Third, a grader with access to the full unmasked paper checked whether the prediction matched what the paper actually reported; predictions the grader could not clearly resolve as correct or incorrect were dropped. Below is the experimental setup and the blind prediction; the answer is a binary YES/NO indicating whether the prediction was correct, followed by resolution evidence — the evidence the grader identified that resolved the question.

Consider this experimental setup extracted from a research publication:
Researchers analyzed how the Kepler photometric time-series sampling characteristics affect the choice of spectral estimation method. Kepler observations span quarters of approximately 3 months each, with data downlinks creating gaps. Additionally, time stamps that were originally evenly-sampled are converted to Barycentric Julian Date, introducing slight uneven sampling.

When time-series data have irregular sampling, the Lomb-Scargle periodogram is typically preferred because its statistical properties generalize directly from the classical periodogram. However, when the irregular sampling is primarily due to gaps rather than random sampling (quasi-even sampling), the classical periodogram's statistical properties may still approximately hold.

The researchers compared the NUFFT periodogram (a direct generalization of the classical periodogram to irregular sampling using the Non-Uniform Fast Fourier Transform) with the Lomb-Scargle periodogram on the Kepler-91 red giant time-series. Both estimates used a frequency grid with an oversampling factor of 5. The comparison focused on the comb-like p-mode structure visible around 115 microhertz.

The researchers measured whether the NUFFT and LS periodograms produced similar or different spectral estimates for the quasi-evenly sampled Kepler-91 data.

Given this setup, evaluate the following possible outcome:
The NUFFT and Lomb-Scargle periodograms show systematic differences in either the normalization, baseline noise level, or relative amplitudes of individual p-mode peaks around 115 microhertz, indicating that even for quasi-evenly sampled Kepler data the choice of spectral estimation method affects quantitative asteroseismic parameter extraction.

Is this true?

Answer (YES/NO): NO